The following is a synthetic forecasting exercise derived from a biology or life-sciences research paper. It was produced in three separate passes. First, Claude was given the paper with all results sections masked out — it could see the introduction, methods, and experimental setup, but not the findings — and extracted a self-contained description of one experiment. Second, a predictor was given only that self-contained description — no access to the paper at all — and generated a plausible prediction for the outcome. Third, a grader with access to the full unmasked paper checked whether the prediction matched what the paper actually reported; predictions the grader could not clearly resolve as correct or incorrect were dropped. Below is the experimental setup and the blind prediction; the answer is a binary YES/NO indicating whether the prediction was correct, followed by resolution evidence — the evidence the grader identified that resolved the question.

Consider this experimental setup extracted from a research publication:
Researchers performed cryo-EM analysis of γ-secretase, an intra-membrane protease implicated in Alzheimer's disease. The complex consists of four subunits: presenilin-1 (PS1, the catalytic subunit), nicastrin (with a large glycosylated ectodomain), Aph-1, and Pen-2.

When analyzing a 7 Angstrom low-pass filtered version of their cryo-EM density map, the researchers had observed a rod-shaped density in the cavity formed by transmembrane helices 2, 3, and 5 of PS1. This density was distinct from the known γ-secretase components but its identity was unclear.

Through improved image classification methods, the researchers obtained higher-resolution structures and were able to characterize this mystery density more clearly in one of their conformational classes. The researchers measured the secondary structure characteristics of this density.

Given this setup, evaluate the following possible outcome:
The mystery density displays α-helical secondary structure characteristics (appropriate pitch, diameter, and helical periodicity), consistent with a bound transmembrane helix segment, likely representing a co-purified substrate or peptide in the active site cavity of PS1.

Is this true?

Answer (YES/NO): YES